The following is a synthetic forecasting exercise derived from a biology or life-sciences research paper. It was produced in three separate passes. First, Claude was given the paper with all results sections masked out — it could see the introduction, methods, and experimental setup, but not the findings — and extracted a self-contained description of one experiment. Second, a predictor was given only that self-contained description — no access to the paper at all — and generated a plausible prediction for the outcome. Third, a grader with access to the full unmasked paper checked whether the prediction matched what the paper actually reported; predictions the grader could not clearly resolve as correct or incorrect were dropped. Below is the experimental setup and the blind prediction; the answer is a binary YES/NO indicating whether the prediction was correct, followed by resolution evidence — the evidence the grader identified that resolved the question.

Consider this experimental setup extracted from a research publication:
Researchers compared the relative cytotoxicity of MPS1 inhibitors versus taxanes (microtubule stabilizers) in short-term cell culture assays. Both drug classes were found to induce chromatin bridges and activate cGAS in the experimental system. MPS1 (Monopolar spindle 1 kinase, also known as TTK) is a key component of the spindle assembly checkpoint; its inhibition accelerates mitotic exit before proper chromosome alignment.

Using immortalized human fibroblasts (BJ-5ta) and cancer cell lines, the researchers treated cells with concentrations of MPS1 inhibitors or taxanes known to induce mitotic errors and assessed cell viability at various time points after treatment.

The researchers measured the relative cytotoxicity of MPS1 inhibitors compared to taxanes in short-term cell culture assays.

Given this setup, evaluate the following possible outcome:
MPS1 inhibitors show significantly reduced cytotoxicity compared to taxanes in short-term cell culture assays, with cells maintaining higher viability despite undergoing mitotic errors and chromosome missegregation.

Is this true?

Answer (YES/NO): YES